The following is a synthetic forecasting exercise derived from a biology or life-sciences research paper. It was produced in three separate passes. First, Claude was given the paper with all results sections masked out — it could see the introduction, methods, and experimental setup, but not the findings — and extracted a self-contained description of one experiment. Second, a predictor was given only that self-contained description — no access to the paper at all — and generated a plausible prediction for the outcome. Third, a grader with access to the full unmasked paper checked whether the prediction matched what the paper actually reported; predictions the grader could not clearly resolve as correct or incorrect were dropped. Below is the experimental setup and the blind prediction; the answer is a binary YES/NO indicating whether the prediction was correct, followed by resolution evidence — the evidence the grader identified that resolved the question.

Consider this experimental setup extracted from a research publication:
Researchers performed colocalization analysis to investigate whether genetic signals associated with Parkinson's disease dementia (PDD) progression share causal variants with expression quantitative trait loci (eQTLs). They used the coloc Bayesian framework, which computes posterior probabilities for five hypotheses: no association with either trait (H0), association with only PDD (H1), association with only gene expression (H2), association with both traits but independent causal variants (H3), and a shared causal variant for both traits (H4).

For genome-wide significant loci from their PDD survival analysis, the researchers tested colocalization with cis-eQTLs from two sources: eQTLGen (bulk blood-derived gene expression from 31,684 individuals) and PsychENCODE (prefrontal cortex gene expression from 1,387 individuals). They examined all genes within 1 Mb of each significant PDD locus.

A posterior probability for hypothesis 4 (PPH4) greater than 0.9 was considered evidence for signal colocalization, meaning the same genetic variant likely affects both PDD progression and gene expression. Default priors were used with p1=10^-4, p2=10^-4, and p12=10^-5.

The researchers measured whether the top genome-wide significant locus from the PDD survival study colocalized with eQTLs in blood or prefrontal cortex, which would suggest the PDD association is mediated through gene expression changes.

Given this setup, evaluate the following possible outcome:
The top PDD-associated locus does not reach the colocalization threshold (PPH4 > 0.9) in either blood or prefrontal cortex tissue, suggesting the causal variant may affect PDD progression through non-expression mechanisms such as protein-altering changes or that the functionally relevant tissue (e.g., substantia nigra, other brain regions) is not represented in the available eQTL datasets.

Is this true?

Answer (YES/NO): YES